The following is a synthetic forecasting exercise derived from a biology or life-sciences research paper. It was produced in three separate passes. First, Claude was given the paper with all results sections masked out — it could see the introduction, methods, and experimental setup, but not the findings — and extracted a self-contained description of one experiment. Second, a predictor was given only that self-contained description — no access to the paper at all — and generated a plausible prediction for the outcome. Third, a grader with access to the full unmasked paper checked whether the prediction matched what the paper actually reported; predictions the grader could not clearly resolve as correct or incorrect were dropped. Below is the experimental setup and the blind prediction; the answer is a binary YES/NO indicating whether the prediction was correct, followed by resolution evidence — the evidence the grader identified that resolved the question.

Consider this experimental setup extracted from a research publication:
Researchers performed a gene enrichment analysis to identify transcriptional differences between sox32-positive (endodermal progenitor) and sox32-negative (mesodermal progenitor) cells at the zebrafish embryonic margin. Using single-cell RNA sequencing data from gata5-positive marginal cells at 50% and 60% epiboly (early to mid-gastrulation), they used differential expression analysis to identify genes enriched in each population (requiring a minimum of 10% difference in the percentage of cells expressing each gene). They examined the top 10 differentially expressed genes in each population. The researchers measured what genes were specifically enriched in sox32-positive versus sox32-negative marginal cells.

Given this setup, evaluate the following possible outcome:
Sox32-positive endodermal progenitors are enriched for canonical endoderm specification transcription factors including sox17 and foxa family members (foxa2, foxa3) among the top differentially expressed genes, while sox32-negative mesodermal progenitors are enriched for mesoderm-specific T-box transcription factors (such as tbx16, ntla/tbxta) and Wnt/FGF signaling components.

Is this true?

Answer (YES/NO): NO